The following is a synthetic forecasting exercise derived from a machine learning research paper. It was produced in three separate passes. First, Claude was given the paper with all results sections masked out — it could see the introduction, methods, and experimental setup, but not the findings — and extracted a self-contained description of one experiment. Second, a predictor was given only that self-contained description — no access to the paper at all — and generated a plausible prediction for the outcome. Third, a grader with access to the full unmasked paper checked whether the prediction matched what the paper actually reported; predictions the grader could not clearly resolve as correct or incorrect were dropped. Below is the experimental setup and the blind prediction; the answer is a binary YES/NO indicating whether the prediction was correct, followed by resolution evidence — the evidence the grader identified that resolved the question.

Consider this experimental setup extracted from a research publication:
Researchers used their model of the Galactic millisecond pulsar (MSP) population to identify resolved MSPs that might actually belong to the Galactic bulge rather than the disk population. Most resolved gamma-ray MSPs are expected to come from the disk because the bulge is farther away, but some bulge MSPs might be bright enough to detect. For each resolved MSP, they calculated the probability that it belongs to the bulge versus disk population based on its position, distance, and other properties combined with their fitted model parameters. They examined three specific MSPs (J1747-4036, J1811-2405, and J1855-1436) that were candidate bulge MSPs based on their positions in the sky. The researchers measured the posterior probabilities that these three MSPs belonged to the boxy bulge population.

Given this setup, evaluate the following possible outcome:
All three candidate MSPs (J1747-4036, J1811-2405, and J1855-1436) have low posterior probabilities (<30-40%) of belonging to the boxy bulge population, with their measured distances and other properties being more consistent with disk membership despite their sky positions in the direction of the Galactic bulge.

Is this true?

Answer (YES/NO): NO